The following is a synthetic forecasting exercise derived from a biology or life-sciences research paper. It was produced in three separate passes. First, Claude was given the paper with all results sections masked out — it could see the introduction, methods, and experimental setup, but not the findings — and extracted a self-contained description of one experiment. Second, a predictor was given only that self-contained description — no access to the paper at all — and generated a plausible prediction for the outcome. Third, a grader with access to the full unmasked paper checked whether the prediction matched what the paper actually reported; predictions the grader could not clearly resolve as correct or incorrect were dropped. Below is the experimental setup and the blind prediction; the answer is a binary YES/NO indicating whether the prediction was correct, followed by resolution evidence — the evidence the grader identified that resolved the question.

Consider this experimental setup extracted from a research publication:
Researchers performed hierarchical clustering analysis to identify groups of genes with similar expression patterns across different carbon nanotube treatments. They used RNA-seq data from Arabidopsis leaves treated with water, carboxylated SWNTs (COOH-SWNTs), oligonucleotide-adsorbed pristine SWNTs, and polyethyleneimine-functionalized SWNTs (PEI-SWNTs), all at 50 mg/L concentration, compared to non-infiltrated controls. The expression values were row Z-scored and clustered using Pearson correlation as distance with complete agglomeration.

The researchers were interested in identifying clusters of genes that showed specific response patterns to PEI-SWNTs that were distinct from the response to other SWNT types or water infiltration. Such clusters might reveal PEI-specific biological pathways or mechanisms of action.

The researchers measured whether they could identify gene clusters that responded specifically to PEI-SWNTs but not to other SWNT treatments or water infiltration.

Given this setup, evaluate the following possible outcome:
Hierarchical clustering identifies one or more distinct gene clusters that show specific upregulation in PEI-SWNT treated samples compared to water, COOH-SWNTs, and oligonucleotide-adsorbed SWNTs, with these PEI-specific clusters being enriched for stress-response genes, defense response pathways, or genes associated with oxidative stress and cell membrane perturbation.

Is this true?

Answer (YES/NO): YES